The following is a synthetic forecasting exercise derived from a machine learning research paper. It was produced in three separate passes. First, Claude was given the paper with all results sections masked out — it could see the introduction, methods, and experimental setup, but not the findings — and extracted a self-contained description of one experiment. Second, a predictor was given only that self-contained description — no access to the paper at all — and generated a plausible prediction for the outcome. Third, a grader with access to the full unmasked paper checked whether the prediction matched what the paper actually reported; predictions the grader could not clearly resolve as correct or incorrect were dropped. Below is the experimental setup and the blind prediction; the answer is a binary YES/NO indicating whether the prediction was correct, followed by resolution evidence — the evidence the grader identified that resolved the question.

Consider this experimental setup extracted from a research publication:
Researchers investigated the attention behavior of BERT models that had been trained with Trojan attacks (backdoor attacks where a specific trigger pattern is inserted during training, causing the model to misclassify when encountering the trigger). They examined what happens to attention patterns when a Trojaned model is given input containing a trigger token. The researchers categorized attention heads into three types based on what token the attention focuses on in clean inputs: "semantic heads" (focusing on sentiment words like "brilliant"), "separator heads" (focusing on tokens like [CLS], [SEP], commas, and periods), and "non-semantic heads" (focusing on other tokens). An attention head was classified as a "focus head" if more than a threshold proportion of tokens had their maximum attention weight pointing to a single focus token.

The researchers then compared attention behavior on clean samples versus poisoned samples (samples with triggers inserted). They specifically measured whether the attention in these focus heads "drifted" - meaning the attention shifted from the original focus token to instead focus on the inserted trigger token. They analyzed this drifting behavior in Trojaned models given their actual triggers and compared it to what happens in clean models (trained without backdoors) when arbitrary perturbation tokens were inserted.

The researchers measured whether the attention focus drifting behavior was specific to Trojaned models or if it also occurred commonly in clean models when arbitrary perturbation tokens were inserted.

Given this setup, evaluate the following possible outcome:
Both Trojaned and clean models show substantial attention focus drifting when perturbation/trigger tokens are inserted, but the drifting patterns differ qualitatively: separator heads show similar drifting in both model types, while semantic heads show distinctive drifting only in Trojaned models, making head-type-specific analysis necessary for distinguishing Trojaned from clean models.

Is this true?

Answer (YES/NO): NO